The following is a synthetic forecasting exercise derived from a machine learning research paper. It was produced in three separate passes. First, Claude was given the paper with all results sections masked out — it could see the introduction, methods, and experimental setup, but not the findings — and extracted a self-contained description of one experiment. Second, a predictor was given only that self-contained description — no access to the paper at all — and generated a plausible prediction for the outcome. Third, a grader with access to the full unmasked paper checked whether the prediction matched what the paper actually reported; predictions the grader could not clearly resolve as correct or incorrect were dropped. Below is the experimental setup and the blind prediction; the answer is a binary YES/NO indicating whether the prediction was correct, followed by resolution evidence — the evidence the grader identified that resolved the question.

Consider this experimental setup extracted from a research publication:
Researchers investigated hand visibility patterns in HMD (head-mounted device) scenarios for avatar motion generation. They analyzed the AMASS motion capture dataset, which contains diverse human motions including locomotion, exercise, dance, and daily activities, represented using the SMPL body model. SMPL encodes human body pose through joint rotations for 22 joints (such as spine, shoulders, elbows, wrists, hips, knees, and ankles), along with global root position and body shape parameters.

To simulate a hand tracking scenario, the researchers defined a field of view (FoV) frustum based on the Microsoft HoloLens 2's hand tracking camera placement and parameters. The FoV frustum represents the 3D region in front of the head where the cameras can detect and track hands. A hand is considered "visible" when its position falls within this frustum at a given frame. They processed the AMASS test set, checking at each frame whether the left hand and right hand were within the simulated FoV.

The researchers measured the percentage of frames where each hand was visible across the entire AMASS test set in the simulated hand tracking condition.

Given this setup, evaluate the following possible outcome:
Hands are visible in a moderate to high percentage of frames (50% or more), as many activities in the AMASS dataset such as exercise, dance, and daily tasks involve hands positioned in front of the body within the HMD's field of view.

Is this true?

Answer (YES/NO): NO